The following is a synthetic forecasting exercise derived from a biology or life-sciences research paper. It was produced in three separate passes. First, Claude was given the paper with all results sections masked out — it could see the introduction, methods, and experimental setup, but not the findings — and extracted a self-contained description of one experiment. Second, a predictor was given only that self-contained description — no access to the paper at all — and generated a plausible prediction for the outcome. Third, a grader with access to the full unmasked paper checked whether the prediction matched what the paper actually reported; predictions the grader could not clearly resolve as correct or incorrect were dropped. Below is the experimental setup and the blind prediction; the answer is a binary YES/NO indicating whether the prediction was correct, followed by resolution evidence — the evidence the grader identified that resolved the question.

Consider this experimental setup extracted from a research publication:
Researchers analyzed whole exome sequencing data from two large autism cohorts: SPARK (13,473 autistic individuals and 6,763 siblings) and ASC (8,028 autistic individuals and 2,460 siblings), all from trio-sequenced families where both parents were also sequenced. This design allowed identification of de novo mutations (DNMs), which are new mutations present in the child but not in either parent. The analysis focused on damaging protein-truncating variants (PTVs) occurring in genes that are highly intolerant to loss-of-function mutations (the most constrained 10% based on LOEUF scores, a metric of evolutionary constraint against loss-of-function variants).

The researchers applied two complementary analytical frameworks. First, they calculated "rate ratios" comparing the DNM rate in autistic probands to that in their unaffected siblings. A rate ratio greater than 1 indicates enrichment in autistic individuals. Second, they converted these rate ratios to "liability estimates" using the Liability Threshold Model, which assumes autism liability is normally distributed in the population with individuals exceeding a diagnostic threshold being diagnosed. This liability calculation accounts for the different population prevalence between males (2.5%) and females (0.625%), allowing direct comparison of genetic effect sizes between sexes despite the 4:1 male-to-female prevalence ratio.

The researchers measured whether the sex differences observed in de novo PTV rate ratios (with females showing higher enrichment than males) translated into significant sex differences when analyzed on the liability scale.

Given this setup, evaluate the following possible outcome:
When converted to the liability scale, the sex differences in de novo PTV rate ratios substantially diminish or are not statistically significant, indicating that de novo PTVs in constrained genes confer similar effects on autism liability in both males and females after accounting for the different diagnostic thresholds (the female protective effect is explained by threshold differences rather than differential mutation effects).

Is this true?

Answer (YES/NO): YES